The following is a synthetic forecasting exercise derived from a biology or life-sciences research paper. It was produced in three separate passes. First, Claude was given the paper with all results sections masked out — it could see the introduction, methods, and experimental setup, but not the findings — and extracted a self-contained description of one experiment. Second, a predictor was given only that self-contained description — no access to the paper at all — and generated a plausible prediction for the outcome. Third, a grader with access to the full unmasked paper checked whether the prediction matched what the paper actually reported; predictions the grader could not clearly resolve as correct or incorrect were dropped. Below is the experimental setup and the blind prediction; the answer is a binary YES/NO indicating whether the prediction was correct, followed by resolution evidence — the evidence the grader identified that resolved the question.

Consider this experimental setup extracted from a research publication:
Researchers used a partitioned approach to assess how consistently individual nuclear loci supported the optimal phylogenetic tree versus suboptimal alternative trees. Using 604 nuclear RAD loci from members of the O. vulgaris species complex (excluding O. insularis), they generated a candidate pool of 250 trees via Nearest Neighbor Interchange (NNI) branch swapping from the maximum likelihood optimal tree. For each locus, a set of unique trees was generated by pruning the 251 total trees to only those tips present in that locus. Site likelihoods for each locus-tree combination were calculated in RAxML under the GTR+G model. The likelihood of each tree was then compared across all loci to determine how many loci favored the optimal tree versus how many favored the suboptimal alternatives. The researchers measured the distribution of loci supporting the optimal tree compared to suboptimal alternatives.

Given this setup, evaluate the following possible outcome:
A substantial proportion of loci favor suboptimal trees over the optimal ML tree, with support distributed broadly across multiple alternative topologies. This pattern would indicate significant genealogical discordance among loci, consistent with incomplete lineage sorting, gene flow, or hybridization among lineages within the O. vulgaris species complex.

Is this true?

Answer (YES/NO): NO